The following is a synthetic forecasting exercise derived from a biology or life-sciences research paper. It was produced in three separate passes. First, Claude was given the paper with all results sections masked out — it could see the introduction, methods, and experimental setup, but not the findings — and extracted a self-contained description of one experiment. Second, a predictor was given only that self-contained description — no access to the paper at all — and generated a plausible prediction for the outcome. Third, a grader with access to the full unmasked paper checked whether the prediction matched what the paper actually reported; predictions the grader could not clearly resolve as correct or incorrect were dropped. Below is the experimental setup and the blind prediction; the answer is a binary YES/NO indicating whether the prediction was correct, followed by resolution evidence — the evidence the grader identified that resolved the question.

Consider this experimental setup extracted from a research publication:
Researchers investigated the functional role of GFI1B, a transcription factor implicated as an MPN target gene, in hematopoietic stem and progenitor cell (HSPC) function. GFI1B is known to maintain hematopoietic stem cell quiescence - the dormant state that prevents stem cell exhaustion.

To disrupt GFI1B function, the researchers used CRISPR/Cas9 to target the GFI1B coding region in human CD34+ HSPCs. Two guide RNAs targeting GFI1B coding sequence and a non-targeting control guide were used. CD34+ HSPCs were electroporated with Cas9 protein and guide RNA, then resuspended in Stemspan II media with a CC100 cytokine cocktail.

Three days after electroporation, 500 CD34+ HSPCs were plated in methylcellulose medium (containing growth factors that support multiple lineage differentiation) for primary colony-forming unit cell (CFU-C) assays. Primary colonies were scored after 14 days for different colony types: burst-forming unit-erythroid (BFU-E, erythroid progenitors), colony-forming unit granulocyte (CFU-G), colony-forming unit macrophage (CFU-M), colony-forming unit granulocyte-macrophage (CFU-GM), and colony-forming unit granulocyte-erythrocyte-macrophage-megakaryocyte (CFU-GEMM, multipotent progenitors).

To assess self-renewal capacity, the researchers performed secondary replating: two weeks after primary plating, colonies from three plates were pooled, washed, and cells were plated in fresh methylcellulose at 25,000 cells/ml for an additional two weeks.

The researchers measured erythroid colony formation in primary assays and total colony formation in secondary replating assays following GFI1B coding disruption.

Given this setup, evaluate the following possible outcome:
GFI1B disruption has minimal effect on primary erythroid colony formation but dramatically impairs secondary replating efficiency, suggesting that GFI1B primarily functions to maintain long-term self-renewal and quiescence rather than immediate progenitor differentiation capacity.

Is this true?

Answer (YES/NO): NO